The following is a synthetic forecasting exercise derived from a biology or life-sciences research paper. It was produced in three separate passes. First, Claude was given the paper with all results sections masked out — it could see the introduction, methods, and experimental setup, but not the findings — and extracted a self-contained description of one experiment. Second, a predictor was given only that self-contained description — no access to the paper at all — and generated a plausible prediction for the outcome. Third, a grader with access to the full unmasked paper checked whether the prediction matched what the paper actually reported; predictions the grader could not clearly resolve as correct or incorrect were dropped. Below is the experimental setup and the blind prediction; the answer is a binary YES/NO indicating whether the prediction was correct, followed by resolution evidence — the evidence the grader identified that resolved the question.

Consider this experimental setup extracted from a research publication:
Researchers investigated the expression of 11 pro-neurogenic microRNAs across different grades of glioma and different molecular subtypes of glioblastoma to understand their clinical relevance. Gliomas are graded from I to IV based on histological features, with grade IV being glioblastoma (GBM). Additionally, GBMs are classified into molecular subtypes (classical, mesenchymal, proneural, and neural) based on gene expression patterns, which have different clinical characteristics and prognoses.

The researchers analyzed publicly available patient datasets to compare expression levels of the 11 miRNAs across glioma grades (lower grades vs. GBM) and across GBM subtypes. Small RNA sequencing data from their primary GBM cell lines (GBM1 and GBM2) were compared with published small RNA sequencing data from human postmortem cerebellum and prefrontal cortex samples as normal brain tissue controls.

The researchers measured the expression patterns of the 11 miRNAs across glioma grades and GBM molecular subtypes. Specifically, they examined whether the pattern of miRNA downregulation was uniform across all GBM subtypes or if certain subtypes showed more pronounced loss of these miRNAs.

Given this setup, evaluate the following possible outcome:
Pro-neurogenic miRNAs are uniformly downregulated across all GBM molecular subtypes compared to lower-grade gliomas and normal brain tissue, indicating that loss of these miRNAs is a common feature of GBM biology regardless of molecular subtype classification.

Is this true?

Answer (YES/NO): NO